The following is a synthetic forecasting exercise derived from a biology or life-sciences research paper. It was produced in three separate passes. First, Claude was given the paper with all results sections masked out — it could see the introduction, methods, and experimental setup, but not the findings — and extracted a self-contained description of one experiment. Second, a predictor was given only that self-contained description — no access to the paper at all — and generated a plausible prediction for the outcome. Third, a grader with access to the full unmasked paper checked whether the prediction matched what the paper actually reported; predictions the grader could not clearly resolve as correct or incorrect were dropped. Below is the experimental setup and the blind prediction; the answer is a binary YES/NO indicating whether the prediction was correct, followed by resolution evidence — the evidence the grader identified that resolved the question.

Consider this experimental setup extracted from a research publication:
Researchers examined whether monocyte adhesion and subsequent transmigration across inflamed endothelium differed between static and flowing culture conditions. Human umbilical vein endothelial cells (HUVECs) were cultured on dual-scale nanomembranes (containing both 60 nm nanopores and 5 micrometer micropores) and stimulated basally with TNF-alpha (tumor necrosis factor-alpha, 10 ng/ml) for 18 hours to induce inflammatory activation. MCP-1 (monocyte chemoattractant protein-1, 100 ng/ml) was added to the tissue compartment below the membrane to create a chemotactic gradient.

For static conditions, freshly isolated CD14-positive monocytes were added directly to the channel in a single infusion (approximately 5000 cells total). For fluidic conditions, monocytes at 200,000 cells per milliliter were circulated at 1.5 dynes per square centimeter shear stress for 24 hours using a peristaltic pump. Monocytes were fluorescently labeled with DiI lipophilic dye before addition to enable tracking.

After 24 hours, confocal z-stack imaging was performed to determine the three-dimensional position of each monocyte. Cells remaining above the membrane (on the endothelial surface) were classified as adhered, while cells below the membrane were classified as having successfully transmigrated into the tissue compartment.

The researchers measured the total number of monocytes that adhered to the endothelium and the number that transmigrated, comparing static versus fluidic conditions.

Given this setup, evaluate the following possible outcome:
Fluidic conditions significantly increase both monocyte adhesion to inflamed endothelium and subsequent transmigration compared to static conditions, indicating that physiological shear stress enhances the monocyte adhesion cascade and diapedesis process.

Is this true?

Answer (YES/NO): YES